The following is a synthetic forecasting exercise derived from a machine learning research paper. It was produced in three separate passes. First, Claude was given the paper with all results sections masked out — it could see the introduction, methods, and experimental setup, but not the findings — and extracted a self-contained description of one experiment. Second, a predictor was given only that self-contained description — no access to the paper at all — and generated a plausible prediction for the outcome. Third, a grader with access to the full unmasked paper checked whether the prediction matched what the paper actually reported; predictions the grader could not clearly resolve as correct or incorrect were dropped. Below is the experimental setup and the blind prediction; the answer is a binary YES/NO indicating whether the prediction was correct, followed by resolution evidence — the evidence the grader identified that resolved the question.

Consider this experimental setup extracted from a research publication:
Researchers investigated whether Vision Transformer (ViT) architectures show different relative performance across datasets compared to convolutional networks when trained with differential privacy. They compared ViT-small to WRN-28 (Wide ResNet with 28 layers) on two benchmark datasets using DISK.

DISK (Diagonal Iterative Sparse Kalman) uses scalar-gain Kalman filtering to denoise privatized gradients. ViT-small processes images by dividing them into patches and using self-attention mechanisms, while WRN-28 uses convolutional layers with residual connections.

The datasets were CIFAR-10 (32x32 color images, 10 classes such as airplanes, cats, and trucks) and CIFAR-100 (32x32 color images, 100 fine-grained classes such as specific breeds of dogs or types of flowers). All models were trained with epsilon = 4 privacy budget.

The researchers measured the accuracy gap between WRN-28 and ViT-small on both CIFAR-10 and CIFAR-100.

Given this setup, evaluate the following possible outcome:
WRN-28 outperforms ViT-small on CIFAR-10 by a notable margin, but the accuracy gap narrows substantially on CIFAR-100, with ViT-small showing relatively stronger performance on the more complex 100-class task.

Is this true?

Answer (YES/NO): YES